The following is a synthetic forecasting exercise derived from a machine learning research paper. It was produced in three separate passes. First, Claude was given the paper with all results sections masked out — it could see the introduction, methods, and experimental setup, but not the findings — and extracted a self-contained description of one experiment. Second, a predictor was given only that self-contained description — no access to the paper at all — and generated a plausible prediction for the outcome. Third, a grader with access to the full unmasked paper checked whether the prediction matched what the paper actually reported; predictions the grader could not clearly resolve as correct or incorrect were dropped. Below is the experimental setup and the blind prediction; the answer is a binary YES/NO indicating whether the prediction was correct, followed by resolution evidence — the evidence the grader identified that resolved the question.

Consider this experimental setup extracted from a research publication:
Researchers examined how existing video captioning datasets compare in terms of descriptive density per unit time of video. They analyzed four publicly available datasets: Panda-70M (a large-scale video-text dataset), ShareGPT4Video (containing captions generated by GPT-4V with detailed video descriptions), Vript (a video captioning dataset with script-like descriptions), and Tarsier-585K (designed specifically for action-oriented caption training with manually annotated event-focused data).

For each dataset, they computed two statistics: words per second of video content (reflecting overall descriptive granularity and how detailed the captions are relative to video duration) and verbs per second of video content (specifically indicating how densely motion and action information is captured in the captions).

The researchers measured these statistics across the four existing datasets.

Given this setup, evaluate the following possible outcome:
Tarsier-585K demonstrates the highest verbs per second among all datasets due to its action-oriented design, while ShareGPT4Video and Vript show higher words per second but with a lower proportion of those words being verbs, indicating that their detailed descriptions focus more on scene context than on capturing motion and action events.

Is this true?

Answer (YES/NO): NO